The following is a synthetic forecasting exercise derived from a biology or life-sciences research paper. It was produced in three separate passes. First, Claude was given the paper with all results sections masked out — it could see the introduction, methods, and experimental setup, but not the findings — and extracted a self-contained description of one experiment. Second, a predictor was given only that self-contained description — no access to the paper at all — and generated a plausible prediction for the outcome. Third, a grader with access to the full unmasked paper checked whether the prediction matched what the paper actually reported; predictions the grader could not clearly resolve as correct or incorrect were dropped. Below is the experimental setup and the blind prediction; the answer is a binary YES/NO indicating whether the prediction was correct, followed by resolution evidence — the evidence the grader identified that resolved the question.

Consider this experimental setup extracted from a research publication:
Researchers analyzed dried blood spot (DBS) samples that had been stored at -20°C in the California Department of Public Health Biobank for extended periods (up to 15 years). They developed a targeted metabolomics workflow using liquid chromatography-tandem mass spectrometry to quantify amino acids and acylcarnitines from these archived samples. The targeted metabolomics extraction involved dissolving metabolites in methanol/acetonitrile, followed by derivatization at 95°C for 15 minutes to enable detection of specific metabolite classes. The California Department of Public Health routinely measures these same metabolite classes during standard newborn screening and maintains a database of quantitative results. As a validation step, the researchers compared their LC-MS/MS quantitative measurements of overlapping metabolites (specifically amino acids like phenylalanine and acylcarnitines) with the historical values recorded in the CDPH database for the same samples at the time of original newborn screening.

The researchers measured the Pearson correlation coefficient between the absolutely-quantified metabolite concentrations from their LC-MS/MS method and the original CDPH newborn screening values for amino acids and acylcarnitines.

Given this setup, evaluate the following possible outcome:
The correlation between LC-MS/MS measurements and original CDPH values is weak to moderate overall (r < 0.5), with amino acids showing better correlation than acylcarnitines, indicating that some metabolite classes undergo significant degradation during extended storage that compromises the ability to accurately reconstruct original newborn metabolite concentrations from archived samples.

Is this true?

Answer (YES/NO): NO